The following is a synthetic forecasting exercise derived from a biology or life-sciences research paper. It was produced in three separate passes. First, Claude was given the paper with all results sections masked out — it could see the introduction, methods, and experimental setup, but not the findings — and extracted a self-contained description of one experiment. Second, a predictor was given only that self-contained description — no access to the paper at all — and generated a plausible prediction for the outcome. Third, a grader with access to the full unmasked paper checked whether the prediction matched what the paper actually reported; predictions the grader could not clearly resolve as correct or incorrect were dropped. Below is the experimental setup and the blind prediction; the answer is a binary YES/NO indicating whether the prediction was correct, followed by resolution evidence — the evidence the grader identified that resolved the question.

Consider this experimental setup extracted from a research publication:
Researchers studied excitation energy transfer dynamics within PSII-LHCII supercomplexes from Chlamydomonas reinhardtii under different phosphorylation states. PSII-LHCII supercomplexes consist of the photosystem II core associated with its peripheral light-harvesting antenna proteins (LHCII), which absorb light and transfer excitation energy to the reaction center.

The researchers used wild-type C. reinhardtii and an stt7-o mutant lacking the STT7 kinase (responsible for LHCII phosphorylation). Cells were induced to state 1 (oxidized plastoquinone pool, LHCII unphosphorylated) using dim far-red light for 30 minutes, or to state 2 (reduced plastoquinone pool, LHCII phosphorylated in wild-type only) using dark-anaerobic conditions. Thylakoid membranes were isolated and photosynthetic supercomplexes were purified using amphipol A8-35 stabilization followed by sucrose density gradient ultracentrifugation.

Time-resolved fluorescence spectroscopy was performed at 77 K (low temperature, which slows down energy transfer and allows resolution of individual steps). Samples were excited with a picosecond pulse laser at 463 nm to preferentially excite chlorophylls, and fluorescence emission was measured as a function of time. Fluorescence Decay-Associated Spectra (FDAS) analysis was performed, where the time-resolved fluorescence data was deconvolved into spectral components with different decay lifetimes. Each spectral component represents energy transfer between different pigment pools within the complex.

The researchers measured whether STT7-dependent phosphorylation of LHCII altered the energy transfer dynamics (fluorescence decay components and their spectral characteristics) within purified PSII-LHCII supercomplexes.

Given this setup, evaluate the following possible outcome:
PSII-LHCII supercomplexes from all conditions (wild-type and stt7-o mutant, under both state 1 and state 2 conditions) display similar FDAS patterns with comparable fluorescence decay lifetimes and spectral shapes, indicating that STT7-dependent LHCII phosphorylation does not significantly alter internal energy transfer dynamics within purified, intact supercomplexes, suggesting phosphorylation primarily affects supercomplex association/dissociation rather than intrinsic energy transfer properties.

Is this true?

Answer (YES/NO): NO